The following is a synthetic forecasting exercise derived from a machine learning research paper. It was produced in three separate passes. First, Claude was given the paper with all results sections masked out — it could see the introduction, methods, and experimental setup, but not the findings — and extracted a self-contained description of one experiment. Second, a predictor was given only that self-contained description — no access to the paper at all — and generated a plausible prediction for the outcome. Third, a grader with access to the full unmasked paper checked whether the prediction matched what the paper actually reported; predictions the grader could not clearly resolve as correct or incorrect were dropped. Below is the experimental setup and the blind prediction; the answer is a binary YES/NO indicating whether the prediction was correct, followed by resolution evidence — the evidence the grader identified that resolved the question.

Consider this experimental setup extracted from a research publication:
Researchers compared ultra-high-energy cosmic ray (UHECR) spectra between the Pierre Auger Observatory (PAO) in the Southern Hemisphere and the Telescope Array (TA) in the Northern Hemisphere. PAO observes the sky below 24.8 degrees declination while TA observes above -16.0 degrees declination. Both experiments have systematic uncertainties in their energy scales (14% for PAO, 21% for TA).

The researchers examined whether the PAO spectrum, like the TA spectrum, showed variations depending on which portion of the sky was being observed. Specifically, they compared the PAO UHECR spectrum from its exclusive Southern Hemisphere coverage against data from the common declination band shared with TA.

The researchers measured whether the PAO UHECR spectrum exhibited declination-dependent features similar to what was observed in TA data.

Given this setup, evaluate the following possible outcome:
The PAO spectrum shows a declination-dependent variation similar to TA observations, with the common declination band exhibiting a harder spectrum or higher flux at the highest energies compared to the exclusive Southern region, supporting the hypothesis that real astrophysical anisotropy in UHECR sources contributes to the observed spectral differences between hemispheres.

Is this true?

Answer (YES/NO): NO